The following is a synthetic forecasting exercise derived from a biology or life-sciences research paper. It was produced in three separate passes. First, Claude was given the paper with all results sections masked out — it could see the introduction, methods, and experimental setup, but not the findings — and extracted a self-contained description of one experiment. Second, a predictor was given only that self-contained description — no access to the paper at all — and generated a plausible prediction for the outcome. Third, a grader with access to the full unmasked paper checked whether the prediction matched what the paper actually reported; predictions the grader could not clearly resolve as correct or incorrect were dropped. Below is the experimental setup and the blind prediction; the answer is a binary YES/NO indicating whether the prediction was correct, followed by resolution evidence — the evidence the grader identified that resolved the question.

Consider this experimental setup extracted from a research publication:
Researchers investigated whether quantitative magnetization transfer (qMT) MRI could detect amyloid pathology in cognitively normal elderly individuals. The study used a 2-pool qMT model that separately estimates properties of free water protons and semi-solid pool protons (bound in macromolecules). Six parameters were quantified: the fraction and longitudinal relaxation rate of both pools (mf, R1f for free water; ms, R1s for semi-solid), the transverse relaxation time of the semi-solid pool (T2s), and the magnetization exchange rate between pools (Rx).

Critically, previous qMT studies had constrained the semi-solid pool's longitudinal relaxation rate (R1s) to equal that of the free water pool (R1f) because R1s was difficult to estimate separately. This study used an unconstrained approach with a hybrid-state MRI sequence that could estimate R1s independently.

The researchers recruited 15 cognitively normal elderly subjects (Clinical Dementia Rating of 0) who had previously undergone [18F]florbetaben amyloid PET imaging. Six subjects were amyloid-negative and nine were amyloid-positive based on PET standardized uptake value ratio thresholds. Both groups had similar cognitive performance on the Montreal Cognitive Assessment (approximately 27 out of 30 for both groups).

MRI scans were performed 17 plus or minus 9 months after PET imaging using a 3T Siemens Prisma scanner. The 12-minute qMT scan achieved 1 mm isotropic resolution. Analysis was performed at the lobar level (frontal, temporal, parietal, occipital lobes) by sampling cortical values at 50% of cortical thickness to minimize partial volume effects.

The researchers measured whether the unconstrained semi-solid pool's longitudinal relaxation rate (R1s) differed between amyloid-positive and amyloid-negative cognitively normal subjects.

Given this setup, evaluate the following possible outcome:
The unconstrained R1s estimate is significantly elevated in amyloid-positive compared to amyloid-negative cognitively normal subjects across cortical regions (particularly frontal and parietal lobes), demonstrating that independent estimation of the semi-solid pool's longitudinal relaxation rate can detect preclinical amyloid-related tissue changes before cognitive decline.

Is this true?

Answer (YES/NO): NO